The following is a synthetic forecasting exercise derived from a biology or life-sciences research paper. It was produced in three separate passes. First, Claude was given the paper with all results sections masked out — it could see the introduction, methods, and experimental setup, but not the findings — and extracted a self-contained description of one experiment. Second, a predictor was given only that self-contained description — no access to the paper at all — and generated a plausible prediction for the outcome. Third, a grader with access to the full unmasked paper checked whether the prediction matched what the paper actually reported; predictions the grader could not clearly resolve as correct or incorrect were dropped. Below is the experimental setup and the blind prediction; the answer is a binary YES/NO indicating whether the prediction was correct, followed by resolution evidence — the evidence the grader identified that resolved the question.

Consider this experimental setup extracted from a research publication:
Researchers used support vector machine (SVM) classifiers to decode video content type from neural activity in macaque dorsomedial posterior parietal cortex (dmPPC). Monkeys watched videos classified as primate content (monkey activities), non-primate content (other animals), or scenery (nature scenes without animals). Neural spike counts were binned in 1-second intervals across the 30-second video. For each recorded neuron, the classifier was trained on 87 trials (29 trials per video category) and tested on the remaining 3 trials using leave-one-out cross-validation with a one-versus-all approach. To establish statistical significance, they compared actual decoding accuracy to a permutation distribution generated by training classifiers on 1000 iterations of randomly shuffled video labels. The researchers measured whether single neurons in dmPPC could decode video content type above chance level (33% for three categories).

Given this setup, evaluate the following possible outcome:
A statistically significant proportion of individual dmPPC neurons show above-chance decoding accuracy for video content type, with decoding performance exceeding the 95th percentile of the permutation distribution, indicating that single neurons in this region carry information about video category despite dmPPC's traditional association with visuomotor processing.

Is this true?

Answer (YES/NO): YES